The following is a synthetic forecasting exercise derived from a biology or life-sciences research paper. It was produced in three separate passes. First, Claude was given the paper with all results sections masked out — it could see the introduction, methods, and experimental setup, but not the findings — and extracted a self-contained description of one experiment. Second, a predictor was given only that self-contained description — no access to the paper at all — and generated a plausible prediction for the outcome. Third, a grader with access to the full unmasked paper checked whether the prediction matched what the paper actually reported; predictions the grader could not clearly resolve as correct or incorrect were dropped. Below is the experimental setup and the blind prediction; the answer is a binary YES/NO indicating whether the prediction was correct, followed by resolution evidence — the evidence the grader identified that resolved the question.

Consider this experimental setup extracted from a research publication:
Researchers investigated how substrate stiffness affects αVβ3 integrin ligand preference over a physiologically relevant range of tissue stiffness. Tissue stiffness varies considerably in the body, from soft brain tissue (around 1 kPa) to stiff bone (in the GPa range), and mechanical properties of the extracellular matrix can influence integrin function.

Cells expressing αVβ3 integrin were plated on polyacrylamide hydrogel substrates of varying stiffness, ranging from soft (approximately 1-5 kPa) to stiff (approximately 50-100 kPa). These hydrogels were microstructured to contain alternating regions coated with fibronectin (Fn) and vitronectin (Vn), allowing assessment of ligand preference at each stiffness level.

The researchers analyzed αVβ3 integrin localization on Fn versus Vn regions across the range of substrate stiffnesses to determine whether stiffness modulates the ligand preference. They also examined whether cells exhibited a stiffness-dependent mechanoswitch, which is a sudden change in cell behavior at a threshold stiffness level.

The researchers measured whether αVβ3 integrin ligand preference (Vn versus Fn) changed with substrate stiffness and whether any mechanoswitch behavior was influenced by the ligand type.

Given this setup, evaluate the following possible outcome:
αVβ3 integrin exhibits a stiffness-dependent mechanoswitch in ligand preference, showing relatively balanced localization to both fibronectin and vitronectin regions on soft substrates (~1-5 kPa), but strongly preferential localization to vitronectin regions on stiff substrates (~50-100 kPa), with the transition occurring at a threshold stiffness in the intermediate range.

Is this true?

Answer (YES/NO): NO